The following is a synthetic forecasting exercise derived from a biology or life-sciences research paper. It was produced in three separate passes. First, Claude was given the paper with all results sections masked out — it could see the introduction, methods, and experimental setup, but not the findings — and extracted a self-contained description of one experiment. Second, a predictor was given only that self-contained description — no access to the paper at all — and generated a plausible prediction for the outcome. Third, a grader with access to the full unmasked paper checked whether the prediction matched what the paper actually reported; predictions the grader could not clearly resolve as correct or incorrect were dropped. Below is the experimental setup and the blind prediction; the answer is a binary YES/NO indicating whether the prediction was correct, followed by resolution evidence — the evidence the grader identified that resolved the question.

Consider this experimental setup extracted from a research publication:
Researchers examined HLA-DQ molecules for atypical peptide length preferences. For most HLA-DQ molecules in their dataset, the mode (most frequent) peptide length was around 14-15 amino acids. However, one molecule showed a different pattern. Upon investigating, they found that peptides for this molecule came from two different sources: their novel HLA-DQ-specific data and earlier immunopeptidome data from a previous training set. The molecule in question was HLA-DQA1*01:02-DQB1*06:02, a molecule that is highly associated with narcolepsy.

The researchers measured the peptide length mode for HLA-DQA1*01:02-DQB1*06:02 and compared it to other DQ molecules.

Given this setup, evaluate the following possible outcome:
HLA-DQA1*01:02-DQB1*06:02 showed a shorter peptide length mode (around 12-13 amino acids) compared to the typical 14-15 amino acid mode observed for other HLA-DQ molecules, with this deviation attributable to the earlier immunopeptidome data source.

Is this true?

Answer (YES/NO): NO